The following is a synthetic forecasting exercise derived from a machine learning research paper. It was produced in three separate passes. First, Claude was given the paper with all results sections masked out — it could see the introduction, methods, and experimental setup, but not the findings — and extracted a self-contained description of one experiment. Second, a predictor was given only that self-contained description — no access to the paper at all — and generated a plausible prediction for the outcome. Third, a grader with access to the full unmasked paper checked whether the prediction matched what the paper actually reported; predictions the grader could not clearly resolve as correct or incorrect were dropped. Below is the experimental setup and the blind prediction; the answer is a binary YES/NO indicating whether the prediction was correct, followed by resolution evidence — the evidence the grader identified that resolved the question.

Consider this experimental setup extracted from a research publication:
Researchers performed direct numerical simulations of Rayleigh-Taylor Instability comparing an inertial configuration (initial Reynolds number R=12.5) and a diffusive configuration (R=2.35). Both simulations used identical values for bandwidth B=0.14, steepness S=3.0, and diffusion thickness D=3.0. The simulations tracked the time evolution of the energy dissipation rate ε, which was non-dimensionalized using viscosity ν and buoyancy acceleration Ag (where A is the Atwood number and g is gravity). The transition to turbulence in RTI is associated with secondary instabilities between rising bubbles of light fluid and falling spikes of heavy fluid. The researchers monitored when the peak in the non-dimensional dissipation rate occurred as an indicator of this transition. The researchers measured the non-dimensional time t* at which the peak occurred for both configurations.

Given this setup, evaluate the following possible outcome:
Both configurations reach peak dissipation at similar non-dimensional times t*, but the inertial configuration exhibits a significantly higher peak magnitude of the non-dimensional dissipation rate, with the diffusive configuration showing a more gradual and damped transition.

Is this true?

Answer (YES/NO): NO